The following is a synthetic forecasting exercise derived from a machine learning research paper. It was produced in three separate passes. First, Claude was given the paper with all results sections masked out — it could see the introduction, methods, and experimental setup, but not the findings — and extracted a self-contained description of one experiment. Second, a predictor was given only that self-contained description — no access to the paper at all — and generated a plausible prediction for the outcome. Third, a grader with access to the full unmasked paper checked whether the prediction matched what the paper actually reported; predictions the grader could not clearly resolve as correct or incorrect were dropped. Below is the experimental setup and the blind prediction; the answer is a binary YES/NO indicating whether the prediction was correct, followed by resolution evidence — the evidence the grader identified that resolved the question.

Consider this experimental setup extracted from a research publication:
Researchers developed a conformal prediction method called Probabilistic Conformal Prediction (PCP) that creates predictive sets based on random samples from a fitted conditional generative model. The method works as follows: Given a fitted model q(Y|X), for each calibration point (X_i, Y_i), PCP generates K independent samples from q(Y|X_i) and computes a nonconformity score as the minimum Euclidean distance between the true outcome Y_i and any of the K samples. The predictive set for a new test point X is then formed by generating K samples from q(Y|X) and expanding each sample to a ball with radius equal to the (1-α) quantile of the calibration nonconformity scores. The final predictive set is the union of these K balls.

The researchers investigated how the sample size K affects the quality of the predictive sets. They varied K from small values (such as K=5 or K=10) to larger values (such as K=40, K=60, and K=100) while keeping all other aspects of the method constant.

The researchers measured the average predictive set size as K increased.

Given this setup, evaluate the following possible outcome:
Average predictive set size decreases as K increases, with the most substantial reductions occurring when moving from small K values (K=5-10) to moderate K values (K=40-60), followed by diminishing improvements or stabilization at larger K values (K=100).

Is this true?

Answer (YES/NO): YES